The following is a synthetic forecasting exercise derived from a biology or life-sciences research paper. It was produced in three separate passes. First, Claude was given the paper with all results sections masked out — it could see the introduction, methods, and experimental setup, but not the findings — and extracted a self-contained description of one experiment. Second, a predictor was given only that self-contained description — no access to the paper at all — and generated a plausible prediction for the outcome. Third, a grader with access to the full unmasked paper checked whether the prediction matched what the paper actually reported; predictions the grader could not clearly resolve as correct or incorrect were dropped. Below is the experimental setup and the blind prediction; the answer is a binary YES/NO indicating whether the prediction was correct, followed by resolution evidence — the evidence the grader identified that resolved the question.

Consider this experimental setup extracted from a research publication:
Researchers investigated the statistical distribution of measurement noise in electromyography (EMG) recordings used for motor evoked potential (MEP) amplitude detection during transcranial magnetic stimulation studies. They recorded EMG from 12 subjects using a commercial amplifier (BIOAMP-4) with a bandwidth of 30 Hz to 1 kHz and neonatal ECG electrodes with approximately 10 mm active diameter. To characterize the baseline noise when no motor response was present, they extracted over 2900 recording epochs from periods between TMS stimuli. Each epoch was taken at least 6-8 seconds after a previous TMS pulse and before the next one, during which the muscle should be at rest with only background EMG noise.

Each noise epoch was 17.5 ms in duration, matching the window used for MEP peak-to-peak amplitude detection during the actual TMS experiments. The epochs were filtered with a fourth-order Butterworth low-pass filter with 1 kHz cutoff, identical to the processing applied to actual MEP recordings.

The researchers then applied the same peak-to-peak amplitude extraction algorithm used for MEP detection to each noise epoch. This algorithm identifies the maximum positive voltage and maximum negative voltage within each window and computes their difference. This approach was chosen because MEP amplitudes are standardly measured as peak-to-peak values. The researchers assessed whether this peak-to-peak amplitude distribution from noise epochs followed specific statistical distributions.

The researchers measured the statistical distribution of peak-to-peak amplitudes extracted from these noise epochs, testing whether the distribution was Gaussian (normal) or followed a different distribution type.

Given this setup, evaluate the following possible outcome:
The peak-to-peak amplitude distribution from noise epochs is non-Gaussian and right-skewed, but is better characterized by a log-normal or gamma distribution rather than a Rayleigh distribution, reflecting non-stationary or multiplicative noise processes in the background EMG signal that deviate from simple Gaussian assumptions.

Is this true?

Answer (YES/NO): NO